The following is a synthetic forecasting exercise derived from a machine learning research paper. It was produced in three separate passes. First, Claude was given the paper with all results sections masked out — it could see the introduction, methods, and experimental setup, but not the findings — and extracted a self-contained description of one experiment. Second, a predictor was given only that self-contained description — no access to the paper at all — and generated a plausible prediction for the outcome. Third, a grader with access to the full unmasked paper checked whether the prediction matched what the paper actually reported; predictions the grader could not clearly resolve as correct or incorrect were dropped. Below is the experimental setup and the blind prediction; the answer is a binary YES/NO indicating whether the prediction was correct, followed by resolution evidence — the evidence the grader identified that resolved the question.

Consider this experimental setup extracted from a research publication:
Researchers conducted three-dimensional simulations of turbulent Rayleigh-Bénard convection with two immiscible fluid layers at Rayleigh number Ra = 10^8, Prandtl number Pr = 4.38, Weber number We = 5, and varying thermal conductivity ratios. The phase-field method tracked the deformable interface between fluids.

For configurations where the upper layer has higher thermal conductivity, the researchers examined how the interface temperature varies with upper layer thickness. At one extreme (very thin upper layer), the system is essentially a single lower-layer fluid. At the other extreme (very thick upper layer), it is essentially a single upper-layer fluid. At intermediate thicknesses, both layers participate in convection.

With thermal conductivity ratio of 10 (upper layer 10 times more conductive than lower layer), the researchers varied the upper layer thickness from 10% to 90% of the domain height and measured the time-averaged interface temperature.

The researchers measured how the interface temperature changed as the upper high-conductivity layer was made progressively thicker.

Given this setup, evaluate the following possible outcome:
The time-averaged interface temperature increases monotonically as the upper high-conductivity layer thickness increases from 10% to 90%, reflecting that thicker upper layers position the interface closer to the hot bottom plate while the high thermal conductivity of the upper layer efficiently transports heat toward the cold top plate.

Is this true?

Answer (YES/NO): YES